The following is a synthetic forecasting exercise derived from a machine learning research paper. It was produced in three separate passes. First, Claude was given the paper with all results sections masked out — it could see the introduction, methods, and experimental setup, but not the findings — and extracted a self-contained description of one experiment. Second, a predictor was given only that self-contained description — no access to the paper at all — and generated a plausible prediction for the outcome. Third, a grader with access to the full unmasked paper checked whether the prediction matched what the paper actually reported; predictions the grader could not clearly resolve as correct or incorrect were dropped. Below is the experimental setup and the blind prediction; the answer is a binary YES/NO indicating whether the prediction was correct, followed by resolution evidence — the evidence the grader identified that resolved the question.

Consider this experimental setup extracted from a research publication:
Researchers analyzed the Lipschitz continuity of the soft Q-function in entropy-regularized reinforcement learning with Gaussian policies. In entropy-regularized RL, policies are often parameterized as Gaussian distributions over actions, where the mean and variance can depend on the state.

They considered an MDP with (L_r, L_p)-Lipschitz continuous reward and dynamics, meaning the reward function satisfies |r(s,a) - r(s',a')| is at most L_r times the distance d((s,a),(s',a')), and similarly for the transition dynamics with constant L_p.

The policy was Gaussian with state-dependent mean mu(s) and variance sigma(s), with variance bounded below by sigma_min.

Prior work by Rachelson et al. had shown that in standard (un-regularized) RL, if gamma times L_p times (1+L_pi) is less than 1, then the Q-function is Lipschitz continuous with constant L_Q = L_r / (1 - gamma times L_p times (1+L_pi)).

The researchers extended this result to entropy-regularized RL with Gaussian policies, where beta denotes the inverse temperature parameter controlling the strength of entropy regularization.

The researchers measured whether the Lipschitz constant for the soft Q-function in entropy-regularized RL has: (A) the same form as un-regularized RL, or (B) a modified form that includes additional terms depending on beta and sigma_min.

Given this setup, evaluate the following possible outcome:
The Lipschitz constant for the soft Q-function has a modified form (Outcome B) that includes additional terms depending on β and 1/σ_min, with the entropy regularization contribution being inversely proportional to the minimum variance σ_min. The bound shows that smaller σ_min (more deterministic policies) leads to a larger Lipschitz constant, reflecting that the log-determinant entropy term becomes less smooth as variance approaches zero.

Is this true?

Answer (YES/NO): YES